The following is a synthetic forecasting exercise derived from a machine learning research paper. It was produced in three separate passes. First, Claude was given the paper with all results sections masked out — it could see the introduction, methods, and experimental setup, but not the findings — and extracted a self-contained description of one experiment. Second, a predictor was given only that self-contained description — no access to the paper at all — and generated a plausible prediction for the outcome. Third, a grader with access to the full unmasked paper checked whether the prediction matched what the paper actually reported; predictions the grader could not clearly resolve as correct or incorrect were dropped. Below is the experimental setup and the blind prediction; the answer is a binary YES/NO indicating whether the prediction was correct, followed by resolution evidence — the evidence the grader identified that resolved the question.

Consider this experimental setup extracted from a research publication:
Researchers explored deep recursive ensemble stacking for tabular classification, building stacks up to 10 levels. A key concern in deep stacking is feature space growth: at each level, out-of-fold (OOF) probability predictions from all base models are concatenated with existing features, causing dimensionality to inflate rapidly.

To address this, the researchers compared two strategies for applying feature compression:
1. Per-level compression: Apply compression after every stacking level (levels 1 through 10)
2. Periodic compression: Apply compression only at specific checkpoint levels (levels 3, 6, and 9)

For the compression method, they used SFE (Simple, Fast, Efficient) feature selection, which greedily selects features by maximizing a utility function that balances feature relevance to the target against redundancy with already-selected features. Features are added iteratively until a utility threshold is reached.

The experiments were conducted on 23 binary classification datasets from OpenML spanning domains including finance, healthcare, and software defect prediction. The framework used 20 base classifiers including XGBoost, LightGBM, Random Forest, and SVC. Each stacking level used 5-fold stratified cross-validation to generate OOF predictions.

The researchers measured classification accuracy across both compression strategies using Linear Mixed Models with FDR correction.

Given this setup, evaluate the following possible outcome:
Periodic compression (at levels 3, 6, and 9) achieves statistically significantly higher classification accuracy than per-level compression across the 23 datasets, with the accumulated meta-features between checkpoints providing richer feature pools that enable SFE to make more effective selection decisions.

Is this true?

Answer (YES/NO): YES